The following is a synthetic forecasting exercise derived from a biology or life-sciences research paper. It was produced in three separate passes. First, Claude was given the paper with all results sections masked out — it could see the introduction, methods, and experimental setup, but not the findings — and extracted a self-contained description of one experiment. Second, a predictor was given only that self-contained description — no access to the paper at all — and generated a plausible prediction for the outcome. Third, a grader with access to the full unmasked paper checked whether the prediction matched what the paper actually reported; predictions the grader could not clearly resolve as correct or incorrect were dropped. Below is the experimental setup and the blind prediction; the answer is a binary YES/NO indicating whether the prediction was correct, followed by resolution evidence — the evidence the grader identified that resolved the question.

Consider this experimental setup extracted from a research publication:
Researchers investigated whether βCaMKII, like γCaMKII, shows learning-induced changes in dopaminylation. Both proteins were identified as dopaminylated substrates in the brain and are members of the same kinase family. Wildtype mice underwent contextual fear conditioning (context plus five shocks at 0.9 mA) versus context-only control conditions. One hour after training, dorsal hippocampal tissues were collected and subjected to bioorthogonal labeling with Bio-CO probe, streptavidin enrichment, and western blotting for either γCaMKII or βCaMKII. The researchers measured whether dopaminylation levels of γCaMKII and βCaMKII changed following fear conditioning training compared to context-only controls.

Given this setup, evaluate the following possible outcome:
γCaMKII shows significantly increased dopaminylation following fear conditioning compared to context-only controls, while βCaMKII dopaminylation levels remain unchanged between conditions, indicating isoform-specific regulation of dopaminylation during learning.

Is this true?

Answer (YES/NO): YES